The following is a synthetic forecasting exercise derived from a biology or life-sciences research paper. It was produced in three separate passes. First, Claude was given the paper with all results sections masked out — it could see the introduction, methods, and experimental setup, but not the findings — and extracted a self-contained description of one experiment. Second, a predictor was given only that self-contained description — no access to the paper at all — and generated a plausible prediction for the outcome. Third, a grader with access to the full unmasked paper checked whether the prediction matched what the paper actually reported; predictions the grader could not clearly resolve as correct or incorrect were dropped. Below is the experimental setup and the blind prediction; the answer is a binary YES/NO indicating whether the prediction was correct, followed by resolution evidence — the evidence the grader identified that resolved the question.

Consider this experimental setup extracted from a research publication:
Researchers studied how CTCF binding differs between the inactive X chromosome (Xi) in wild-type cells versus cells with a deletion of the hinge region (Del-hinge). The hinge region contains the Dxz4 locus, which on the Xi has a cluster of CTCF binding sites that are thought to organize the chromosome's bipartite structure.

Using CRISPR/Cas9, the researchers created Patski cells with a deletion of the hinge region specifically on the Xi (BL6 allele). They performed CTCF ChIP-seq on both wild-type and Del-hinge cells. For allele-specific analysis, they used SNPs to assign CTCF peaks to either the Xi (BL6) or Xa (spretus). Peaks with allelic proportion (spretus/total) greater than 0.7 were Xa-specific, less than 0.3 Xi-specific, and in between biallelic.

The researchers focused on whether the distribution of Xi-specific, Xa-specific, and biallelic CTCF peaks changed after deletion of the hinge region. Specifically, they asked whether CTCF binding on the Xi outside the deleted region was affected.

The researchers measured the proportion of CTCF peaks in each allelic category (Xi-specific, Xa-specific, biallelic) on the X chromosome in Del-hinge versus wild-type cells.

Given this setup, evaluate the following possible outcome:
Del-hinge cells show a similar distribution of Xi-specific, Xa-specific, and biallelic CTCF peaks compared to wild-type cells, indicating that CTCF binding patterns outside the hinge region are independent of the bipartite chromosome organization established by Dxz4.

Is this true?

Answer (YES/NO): NO